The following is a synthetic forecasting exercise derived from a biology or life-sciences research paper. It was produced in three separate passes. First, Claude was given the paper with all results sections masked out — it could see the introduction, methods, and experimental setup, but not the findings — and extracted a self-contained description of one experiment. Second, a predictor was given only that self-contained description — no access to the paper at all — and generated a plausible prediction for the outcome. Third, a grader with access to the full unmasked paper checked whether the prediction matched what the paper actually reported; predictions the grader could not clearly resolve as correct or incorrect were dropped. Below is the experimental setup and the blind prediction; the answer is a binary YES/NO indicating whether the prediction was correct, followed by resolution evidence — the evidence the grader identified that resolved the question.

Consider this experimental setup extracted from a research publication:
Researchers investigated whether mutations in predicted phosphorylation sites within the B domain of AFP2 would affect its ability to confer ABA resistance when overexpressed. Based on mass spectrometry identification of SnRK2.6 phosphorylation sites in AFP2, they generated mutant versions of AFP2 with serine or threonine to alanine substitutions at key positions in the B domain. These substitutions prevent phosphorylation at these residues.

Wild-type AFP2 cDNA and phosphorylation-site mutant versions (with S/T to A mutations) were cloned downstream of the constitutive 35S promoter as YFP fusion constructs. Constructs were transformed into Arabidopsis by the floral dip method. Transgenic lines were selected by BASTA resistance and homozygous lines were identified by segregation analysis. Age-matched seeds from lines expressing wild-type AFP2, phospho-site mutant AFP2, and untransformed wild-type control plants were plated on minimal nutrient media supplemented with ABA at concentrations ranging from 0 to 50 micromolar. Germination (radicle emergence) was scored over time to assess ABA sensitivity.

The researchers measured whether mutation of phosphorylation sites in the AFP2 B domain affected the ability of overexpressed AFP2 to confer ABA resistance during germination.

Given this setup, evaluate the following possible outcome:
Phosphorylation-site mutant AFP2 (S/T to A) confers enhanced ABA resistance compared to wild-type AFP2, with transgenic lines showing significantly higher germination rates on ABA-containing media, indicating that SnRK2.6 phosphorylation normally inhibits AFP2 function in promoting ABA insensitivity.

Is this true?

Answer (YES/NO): NO